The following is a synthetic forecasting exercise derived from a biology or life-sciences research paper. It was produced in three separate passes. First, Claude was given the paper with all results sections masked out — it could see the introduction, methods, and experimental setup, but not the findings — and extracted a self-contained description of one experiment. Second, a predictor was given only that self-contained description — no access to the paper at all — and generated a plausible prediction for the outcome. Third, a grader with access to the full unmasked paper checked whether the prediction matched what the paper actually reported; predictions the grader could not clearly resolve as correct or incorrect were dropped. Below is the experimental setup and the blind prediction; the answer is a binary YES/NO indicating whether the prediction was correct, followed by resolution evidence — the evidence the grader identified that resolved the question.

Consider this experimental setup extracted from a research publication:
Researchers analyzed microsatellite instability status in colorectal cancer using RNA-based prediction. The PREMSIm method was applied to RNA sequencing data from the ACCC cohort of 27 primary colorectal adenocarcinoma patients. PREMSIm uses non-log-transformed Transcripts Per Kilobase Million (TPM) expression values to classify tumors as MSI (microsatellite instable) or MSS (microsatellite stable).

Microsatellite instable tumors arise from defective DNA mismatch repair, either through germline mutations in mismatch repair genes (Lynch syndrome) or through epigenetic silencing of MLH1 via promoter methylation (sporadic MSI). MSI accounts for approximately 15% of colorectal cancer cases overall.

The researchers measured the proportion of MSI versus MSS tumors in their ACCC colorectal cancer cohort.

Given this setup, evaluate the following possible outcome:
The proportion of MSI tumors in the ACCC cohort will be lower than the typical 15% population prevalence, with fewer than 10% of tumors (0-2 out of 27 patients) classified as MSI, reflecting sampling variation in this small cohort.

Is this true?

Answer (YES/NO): NO